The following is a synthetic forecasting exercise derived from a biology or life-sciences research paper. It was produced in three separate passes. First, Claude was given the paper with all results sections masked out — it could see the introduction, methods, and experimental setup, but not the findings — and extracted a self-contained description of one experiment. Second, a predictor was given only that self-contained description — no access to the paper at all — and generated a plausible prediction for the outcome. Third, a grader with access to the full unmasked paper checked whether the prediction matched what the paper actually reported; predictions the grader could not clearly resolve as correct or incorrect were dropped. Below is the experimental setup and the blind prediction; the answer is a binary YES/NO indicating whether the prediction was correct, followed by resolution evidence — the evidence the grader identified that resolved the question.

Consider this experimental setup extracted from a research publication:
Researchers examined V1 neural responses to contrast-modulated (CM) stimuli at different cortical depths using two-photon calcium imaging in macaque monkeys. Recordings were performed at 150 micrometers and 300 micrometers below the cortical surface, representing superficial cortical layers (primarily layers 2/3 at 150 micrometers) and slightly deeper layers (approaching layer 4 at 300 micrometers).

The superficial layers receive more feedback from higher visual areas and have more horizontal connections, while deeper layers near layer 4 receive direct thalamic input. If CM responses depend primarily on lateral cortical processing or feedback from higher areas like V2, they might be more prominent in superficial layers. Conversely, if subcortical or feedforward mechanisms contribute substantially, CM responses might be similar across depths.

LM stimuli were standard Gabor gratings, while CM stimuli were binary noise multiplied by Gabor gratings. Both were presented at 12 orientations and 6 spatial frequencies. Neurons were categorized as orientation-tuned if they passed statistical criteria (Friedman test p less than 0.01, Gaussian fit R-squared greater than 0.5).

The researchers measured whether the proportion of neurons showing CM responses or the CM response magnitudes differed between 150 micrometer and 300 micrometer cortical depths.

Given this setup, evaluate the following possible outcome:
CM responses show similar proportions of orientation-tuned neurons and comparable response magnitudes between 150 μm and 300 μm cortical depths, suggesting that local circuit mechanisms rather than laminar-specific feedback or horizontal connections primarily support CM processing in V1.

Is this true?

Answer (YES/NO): YES